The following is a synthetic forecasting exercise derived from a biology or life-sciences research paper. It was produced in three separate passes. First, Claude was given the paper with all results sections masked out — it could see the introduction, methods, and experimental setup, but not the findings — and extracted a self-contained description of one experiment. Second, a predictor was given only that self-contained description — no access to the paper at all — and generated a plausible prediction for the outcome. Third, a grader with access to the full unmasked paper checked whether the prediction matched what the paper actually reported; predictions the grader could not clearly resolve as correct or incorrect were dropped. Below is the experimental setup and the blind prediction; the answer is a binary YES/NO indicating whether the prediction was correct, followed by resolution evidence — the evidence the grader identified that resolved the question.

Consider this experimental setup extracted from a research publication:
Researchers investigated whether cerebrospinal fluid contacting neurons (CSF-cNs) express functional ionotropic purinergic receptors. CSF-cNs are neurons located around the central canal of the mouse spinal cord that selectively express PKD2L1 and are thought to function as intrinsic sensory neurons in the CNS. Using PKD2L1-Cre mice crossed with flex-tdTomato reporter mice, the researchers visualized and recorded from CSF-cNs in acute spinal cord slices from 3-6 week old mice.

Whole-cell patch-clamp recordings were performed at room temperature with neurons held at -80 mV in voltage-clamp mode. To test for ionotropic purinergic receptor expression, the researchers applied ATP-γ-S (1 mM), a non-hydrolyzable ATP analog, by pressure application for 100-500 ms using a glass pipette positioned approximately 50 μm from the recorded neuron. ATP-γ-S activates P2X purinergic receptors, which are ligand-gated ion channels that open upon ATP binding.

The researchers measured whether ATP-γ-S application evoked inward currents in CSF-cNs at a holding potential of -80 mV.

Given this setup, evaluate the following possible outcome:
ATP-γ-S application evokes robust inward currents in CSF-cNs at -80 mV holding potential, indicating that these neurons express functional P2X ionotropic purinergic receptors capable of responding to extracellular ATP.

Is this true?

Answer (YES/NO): NO